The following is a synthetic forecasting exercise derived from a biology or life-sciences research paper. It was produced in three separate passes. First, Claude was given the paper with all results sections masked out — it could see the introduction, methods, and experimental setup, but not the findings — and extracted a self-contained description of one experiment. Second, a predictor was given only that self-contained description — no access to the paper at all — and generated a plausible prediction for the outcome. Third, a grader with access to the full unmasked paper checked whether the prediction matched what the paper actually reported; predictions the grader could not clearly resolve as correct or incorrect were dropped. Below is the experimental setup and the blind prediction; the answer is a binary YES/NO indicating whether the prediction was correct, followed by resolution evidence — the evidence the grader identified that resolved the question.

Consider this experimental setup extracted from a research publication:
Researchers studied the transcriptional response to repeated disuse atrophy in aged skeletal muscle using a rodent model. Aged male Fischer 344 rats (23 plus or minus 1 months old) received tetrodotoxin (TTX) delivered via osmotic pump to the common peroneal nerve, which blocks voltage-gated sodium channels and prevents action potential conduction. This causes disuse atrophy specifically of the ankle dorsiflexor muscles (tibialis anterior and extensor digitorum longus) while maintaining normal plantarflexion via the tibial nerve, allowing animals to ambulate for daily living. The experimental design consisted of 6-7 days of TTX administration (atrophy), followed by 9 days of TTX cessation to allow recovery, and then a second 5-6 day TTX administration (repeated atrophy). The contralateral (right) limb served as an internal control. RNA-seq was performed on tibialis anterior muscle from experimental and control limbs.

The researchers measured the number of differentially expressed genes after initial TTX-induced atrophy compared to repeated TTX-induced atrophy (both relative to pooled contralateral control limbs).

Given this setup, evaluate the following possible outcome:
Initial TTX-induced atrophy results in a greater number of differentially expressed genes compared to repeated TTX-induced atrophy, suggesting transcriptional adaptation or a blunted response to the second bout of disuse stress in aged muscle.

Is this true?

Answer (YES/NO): NO